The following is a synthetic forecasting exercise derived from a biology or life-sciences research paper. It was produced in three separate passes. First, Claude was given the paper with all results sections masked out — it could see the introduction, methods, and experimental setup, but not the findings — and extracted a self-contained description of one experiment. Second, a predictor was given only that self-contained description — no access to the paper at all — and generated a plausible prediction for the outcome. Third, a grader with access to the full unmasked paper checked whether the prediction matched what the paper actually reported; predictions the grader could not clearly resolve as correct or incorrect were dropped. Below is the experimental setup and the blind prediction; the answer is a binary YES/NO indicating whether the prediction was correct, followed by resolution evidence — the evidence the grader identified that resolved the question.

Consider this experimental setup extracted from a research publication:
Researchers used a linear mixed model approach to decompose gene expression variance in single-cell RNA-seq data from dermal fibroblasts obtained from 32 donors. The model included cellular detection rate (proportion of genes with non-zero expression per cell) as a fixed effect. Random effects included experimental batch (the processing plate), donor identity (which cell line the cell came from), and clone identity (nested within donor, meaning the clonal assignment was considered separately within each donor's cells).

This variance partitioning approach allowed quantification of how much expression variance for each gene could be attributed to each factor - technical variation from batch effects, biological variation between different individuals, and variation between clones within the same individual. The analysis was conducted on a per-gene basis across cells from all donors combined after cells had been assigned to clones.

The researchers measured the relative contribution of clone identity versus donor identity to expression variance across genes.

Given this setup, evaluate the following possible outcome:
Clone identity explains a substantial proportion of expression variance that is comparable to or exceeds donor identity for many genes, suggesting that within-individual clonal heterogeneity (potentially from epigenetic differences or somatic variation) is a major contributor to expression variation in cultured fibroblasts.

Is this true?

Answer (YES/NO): NO